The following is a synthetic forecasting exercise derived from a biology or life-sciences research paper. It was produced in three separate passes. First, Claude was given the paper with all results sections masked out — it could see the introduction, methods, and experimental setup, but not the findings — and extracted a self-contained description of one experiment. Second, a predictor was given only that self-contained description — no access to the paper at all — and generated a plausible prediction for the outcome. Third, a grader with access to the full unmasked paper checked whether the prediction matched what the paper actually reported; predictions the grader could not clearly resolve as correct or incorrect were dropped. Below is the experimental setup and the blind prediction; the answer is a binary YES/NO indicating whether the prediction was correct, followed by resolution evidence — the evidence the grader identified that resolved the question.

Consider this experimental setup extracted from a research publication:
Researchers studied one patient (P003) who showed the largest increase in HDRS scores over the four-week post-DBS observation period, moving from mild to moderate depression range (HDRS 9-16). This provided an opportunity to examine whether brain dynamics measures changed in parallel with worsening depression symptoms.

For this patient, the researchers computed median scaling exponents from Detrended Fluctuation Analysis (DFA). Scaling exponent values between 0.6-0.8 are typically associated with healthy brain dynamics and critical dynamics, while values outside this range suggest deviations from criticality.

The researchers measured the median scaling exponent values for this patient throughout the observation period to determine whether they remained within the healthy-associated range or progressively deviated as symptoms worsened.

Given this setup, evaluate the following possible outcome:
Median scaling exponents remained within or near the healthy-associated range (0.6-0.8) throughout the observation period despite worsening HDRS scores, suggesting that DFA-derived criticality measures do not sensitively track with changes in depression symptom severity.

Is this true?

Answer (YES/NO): YES